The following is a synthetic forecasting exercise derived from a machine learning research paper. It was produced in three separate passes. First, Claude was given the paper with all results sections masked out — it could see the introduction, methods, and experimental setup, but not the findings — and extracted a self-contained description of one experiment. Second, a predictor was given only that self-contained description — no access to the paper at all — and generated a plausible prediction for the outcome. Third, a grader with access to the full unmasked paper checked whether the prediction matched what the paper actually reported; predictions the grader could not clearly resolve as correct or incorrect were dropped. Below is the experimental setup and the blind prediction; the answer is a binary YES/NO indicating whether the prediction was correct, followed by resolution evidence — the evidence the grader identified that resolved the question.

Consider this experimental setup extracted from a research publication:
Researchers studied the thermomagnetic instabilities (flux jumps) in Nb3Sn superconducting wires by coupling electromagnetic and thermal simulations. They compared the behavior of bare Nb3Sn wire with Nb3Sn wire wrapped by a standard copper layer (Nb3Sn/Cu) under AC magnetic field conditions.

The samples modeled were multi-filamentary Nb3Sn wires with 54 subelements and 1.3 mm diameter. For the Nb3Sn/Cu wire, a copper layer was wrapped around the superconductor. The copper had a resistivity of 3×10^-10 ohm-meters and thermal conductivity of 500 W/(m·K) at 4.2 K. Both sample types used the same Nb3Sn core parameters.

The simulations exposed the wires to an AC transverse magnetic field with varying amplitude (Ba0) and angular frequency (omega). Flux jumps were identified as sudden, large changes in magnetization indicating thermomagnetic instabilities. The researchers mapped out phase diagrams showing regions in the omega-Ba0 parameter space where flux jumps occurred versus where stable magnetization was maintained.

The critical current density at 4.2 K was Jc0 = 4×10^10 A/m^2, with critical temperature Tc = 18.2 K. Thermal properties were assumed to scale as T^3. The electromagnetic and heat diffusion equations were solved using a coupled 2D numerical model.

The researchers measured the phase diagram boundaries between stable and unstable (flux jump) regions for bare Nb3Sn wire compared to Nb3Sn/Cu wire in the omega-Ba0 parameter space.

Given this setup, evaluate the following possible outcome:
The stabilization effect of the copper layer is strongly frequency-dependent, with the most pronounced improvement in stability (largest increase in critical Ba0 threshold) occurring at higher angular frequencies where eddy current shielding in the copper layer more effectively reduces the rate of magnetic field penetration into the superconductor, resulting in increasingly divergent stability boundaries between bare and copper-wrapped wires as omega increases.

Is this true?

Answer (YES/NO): NO